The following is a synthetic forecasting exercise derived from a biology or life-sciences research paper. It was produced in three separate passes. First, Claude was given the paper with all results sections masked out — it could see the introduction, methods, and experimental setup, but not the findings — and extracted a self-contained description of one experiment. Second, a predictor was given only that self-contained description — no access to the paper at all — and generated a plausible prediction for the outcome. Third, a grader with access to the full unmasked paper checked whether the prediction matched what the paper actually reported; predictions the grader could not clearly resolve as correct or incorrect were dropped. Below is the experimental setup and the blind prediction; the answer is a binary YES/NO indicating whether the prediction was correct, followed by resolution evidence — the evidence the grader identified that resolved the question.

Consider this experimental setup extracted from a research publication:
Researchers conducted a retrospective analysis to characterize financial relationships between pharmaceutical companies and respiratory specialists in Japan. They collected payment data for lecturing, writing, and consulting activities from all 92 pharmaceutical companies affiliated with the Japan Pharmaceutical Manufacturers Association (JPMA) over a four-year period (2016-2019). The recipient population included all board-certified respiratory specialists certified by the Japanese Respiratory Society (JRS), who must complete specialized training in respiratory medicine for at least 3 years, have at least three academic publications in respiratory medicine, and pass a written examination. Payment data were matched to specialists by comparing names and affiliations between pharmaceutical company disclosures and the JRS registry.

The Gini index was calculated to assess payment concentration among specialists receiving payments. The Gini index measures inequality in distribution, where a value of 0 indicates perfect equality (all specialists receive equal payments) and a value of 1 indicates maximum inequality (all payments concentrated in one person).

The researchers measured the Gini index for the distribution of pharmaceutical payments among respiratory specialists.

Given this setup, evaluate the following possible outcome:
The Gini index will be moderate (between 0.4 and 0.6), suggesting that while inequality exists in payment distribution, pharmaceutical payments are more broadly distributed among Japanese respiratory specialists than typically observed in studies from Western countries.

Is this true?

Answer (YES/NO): NO